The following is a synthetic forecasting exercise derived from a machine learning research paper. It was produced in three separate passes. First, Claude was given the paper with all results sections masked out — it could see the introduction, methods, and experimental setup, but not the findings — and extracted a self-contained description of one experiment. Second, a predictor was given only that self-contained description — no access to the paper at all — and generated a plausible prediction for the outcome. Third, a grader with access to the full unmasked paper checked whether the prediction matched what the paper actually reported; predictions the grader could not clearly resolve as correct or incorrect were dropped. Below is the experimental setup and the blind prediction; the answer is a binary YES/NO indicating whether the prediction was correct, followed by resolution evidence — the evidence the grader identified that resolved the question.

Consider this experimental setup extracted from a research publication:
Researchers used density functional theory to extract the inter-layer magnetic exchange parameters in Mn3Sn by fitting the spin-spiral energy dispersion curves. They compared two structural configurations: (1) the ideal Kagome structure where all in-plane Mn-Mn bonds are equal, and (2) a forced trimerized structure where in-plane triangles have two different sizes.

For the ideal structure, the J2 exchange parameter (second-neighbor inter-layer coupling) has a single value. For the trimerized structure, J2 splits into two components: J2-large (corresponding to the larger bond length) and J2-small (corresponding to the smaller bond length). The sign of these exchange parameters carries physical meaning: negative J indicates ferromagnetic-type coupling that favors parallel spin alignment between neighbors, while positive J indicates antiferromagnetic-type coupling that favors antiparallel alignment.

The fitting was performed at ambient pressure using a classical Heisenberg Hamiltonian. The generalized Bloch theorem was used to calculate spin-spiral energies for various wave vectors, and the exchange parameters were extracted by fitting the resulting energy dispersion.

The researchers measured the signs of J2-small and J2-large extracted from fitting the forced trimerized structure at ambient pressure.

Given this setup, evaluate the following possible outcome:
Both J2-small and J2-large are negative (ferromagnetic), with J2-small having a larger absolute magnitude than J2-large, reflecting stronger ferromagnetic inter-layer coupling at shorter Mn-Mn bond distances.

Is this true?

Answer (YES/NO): NO